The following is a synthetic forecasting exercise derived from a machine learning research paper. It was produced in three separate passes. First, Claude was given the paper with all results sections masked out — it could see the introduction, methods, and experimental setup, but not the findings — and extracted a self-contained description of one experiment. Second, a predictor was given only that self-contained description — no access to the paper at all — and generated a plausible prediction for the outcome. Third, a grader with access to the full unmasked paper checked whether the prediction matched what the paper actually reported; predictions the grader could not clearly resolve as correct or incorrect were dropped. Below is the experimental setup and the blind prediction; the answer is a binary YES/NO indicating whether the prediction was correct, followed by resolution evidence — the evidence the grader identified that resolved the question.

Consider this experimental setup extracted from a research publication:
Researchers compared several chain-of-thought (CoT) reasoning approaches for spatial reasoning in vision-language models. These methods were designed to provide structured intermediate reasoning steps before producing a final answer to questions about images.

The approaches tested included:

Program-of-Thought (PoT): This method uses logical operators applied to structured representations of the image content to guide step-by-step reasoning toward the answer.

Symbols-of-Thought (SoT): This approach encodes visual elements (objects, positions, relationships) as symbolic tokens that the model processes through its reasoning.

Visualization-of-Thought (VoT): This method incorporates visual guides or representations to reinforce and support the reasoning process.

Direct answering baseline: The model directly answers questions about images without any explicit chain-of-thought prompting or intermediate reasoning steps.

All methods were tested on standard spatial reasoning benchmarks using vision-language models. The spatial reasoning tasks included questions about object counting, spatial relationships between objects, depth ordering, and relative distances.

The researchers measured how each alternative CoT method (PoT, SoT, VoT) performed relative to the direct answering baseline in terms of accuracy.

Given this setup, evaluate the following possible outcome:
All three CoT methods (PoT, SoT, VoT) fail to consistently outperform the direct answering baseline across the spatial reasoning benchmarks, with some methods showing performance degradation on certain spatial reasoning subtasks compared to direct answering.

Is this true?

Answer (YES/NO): YES